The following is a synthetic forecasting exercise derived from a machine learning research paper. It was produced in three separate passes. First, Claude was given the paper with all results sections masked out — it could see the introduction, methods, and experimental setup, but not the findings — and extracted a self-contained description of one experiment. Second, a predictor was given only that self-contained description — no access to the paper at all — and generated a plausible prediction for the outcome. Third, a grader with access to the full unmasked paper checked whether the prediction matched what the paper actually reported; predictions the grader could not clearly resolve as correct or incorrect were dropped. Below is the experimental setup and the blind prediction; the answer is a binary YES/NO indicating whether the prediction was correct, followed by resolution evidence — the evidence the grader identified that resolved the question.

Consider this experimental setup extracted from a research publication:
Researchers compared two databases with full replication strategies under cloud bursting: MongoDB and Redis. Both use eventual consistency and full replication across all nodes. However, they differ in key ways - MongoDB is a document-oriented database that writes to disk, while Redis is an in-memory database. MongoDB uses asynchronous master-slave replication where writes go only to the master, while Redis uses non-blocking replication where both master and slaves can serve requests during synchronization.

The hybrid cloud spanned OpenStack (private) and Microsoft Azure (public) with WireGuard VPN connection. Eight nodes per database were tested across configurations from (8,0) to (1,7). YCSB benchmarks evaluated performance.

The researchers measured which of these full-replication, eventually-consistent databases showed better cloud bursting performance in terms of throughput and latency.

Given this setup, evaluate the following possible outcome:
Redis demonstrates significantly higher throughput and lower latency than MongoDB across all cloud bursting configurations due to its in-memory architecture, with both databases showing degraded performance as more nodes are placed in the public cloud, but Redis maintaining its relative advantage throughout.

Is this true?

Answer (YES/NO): NO